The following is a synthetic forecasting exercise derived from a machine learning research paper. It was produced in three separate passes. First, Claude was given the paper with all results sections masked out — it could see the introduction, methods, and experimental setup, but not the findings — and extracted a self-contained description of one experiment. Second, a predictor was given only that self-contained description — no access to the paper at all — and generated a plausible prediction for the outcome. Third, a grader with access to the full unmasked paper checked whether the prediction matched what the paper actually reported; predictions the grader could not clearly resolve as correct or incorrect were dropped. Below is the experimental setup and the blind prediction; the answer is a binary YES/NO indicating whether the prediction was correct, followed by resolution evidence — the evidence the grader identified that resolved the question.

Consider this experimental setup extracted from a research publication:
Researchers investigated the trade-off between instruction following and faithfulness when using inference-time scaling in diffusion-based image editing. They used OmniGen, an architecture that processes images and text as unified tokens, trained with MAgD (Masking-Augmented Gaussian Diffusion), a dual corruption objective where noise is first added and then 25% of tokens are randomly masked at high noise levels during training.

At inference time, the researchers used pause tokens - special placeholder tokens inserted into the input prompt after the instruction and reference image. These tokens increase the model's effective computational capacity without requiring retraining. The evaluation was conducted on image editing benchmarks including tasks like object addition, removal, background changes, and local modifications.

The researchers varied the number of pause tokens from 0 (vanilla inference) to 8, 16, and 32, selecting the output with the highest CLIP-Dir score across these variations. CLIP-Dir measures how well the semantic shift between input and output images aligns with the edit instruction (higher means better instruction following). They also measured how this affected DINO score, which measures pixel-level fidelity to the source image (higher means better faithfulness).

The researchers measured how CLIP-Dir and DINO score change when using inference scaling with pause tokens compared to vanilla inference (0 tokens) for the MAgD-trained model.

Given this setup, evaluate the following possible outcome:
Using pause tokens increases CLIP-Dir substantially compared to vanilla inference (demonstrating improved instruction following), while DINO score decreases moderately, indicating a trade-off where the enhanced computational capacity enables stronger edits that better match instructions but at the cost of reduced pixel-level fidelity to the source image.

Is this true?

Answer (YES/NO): NO